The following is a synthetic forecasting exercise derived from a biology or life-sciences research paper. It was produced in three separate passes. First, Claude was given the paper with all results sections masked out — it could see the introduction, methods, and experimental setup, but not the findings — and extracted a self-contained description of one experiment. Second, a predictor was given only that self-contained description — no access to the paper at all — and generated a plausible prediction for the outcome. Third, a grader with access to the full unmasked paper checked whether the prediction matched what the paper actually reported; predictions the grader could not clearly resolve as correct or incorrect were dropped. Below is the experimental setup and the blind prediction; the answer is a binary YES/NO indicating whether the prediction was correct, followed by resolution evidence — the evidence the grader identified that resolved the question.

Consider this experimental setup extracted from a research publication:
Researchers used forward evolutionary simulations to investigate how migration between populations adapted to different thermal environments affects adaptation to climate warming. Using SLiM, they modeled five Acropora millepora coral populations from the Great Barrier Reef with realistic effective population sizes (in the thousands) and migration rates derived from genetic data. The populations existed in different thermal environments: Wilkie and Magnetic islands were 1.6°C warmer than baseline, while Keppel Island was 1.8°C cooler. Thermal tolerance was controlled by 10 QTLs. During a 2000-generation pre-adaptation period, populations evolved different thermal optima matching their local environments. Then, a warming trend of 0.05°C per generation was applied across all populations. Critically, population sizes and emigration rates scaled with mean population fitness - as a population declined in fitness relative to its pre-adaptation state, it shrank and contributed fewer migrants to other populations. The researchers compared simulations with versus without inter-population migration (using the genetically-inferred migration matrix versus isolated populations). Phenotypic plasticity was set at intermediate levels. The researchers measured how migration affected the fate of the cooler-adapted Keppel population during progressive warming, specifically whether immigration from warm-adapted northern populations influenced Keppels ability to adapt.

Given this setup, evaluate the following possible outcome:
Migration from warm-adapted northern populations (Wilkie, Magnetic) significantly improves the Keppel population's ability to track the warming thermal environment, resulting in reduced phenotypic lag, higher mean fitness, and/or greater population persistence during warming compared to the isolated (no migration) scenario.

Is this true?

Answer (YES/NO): YES